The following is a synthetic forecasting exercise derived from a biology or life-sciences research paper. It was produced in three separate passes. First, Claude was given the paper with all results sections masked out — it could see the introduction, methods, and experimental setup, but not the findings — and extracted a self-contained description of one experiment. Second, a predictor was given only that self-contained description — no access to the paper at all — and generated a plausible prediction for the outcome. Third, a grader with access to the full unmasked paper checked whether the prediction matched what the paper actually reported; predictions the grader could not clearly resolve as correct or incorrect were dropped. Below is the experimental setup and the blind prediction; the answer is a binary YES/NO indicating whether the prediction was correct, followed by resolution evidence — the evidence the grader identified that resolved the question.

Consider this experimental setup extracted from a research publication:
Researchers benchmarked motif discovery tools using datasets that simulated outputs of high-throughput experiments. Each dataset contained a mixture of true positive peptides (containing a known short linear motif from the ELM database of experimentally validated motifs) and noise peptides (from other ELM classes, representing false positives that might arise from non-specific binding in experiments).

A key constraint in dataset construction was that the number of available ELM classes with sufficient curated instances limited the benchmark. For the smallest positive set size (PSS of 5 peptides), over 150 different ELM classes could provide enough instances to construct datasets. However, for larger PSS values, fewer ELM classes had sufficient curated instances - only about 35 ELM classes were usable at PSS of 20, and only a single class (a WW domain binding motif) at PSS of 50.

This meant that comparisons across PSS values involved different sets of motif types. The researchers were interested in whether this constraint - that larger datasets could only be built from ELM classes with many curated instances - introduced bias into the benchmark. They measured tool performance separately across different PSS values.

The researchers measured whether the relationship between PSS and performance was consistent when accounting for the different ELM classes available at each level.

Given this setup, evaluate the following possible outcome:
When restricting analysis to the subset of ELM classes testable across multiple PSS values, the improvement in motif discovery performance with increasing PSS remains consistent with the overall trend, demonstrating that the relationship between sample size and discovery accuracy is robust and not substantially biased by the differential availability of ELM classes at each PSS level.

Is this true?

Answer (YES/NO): NO